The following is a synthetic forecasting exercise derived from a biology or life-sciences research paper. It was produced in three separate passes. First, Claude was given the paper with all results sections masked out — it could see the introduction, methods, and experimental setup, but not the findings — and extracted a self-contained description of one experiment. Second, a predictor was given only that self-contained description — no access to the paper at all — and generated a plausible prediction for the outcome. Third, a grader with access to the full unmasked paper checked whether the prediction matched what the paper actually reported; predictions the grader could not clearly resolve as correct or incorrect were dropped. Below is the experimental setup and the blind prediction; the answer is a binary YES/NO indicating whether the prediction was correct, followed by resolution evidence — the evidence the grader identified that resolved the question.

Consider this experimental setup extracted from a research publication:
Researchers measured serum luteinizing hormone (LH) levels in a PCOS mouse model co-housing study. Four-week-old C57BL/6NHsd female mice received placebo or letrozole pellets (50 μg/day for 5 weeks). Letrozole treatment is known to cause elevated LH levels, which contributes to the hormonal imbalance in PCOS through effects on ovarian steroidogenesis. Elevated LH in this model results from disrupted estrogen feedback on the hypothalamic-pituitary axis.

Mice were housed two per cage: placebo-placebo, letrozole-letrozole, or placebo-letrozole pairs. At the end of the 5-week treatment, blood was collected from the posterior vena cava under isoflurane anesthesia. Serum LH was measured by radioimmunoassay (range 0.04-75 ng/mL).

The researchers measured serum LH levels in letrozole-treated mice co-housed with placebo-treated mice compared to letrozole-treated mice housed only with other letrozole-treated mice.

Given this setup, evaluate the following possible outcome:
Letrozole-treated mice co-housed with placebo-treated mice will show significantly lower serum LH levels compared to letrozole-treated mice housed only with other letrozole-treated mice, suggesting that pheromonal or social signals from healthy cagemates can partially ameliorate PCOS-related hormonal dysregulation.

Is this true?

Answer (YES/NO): NO